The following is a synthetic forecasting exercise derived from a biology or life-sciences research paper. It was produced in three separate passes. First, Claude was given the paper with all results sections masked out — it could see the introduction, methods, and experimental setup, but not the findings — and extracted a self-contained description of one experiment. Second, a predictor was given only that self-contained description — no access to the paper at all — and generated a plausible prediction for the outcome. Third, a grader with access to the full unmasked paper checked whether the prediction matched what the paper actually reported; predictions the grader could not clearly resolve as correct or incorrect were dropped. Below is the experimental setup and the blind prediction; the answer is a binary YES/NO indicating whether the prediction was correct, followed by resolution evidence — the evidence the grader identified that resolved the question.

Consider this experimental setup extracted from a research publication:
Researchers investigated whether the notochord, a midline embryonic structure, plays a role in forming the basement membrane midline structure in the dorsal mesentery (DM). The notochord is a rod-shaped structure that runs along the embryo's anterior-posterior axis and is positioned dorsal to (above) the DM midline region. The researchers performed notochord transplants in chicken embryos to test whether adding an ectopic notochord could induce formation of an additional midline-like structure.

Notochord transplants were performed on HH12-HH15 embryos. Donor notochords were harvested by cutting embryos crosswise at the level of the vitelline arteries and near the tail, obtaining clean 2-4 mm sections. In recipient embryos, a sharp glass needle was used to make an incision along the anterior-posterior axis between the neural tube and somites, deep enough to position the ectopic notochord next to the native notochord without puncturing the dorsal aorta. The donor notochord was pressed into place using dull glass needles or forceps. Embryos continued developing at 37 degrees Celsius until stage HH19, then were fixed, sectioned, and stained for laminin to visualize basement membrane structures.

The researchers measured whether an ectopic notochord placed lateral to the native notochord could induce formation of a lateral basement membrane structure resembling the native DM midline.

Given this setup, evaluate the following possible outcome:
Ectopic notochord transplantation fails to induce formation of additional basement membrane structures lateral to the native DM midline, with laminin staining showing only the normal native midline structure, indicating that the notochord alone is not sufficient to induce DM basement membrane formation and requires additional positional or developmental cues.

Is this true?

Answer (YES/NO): YES